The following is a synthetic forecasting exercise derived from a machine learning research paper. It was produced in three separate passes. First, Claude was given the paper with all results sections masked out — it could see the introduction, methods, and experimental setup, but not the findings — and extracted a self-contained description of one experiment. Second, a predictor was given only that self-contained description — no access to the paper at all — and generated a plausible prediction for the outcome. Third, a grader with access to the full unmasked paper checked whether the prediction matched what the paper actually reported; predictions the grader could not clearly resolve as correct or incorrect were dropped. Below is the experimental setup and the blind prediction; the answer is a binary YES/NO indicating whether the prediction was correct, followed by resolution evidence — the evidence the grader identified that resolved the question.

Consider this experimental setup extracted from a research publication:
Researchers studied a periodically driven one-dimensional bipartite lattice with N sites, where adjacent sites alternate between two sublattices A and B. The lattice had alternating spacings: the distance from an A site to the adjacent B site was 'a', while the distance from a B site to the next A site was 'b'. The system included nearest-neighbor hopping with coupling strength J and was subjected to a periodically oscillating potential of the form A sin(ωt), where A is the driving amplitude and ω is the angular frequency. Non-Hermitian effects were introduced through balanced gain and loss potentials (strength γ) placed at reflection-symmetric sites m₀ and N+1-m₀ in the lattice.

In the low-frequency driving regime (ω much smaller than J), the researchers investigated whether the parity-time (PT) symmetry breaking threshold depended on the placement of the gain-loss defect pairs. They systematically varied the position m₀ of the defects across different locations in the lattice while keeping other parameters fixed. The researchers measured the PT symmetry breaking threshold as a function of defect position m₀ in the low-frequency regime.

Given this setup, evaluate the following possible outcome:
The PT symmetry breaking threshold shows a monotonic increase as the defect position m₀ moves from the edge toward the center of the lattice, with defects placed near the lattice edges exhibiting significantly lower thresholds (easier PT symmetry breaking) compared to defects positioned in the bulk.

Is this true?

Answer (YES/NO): NO